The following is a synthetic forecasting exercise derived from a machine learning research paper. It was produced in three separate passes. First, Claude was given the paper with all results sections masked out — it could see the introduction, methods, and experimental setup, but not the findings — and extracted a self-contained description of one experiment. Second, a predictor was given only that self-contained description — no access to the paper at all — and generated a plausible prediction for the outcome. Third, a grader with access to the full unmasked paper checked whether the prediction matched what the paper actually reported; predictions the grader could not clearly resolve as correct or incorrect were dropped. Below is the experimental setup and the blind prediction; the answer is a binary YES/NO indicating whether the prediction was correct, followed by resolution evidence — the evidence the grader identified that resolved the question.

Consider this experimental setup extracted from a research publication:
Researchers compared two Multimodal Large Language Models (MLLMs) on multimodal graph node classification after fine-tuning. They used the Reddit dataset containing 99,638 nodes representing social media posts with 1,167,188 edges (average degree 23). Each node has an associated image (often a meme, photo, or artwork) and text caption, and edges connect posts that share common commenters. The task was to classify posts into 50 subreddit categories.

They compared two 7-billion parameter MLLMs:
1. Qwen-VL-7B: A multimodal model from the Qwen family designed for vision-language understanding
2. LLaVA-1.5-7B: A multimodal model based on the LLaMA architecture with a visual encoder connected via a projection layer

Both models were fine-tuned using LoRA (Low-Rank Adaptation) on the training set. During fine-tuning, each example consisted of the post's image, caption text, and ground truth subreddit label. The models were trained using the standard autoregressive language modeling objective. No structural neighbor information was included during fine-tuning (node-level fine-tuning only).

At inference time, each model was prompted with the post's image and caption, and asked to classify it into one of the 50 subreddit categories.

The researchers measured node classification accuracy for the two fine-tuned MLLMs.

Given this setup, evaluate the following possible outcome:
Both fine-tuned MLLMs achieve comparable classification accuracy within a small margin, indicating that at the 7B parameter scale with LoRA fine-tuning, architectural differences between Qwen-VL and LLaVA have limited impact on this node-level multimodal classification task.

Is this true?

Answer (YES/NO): NO